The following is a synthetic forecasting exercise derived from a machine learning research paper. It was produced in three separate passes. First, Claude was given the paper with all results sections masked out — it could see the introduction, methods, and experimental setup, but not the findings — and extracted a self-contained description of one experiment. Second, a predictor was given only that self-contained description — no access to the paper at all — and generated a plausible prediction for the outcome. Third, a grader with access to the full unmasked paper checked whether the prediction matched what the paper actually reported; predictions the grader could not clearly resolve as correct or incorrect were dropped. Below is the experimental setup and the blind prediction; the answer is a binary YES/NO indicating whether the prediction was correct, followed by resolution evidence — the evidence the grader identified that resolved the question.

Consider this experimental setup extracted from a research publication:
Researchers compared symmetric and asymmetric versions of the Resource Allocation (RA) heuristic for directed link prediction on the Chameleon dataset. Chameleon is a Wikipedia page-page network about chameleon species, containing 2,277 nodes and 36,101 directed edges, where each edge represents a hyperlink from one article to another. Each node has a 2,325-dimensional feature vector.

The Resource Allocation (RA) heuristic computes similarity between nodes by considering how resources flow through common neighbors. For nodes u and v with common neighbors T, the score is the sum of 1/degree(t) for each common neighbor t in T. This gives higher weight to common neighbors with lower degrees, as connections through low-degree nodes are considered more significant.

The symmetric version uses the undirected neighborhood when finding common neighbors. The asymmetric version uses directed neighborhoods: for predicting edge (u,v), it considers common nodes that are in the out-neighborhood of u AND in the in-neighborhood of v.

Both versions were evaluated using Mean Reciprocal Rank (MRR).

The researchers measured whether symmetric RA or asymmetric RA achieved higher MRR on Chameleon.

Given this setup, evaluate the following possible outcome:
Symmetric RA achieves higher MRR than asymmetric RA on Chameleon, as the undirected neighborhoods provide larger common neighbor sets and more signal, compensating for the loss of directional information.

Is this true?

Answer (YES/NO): NO